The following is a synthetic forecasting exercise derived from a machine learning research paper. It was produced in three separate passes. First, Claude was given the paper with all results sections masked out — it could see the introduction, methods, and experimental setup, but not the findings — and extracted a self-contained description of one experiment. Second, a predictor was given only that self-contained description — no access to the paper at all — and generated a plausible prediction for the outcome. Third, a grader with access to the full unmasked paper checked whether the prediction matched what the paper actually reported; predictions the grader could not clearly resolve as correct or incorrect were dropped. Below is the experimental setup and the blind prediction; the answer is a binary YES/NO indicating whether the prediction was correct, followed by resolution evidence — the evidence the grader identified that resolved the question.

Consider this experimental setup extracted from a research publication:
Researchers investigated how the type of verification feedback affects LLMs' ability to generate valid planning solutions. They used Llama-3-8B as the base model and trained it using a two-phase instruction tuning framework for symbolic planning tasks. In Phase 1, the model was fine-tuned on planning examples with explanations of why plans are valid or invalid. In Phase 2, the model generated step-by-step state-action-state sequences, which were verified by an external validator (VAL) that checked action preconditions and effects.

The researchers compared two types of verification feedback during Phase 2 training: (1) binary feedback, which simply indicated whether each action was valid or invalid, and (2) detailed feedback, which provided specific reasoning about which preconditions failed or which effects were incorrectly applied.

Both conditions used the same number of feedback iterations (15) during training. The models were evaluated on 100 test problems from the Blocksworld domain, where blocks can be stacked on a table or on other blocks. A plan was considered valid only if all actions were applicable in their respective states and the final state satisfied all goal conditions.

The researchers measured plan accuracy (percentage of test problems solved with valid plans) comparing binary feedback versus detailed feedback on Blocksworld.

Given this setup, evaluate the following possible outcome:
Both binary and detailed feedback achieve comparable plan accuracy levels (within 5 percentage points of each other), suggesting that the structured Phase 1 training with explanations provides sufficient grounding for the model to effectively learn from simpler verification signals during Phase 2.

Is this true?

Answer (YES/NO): NO